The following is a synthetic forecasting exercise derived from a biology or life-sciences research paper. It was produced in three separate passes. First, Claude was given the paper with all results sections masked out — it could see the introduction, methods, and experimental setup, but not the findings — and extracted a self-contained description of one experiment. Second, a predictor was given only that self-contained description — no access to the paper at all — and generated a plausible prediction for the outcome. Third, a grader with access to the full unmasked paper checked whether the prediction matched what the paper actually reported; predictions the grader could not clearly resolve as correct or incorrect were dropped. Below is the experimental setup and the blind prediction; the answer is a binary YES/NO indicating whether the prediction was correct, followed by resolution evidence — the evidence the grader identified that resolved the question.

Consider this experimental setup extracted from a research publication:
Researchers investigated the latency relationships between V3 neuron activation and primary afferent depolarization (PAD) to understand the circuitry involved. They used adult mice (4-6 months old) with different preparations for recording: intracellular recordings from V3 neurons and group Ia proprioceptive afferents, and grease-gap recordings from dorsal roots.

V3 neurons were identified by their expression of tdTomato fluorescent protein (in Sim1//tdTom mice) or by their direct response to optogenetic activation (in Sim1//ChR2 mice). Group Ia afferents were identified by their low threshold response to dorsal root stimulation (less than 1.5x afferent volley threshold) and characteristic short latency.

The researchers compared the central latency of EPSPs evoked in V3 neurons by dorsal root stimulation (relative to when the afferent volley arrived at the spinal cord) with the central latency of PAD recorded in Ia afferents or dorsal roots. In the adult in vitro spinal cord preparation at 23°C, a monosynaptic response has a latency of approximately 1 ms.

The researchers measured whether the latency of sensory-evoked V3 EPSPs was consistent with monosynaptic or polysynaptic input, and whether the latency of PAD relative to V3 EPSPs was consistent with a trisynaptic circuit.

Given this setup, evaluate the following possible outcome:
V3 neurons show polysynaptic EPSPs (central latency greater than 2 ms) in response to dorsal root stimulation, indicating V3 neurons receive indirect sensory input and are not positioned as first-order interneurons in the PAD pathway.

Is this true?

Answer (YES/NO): NO